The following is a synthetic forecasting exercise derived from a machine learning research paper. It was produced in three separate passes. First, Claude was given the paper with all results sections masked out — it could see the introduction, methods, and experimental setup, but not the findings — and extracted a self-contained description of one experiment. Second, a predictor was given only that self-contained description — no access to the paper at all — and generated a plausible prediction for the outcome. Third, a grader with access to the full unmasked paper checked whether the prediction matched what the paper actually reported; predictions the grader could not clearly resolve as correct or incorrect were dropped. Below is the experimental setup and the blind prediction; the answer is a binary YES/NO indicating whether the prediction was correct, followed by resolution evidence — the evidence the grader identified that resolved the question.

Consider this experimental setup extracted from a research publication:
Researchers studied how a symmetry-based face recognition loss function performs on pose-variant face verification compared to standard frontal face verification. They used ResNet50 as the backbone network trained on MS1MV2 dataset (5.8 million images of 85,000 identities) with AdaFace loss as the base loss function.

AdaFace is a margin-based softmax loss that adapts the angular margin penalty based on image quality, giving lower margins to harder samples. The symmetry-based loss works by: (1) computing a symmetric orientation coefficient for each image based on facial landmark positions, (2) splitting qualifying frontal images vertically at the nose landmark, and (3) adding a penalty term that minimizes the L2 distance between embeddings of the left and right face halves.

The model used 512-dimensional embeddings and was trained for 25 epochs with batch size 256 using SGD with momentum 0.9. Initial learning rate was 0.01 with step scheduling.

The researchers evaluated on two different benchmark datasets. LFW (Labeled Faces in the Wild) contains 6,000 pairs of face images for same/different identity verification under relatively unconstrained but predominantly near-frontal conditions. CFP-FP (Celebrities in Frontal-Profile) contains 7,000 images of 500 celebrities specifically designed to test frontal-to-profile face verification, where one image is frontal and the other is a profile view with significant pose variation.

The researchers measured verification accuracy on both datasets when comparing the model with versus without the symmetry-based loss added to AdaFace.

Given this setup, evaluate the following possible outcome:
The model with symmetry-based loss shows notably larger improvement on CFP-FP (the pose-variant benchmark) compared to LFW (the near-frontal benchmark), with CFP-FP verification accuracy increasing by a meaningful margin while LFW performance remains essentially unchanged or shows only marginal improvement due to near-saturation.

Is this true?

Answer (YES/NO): YES